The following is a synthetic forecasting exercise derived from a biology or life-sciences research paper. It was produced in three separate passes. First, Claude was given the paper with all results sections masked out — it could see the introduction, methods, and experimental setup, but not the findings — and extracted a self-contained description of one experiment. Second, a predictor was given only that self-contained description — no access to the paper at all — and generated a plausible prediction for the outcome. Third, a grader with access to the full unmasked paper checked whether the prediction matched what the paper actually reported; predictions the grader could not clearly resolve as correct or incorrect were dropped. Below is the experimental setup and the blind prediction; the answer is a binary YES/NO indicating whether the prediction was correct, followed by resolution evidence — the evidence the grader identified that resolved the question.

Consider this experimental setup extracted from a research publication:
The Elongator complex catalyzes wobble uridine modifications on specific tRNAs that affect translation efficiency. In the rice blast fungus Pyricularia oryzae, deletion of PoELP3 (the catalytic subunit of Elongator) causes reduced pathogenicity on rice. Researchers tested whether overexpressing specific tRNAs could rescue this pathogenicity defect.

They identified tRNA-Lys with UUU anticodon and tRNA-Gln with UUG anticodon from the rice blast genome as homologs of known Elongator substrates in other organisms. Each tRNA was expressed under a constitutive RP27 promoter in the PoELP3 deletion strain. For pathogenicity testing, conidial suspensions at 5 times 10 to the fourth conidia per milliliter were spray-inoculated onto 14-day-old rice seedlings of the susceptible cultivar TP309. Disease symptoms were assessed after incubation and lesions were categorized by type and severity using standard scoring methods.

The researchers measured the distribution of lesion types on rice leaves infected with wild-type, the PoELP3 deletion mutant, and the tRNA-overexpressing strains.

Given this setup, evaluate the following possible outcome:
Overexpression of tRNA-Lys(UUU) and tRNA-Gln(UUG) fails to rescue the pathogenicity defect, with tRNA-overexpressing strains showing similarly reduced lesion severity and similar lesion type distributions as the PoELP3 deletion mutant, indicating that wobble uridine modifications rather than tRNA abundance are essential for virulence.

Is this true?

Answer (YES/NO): NO